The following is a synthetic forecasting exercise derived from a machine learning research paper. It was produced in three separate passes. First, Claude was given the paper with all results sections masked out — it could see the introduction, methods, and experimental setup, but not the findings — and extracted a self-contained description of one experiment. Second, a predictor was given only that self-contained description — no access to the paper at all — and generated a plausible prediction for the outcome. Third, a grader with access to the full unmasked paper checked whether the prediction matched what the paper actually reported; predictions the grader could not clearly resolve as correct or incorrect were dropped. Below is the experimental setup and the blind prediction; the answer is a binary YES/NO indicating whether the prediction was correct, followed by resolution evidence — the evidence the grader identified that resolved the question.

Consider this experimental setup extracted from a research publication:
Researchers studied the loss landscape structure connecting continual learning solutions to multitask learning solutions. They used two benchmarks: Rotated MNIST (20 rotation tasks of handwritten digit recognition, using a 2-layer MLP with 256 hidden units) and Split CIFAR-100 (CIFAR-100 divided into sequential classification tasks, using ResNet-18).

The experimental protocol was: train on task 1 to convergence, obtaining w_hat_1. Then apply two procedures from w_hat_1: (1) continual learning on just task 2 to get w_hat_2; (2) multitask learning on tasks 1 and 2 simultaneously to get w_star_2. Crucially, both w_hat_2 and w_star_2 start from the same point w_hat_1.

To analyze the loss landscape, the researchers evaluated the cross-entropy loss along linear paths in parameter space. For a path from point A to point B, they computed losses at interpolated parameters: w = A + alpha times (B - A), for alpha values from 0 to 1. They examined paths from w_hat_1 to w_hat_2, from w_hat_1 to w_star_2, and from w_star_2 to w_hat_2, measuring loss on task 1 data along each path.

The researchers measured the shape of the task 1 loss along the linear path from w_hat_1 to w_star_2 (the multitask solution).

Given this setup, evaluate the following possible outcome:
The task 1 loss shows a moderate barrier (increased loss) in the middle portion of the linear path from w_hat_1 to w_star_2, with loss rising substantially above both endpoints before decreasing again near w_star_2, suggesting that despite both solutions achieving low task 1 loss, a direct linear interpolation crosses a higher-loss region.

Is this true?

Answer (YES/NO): NO